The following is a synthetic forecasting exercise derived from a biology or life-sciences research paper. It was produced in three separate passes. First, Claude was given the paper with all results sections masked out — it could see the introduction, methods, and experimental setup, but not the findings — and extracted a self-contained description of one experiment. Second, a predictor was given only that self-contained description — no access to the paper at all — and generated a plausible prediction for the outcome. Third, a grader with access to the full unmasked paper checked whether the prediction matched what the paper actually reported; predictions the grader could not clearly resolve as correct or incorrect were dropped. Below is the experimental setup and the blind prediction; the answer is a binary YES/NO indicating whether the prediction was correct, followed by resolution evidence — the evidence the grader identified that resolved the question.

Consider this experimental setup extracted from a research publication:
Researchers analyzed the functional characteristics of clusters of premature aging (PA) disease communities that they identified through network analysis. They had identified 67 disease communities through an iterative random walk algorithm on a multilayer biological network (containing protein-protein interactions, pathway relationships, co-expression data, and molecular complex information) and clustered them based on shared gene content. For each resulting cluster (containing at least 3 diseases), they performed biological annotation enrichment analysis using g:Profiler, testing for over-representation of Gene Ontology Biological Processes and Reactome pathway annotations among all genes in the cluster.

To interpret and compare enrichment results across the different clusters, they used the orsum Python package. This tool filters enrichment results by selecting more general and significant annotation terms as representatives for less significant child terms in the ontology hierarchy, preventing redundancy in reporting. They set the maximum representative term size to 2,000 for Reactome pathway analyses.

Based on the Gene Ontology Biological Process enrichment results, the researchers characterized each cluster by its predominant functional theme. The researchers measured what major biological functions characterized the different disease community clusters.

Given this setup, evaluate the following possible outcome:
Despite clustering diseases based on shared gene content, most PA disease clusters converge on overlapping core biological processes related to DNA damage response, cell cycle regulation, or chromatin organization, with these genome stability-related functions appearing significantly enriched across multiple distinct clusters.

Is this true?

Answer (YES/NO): NO